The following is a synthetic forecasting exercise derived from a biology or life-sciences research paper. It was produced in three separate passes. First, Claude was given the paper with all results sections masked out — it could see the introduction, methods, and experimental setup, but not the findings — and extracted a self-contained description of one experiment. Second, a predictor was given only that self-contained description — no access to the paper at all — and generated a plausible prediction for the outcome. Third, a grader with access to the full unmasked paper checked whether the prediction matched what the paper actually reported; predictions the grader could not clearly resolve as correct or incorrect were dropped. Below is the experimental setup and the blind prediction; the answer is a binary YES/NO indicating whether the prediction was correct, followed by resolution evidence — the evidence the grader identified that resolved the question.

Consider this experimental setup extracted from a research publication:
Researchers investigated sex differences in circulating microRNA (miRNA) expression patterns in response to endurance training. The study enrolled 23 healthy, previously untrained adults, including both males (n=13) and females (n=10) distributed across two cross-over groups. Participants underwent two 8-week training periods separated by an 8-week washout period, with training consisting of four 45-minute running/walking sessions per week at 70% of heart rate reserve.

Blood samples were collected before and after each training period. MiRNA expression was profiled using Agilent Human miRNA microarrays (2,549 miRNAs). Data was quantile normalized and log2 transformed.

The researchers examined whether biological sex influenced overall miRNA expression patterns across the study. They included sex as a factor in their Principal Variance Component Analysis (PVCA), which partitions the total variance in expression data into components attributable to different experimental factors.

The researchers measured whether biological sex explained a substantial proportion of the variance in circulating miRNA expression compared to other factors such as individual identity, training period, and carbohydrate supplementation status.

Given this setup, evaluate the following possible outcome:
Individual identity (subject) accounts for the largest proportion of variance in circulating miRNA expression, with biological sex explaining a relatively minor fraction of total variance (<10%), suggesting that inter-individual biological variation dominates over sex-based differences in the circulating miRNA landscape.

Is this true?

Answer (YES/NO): NO